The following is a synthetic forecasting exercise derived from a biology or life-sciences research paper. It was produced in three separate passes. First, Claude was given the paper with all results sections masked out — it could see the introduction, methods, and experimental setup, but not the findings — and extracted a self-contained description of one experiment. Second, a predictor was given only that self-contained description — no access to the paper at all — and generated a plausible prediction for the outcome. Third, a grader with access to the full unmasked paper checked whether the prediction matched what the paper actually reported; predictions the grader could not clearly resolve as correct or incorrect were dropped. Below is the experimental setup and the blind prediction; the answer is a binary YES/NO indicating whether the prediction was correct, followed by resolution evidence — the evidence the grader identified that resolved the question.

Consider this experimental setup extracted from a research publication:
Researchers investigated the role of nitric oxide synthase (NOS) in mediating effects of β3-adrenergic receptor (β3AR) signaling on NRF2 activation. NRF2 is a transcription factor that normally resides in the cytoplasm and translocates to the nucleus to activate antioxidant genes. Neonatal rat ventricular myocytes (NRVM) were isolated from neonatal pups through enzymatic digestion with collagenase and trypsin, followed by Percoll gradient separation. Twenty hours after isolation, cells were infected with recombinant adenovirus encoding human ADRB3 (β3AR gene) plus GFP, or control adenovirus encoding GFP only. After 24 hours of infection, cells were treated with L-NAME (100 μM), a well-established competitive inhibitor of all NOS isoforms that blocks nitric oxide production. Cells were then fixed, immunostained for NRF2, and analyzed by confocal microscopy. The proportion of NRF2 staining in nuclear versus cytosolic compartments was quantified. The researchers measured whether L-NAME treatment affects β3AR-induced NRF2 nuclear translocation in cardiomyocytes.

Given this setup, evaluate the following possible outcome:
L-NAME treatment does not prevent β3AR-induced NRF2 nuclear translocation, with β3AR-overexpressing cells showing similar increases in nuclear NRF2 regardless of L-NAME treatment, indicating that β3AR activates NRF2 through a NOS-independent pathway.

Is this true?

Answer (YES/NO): NO